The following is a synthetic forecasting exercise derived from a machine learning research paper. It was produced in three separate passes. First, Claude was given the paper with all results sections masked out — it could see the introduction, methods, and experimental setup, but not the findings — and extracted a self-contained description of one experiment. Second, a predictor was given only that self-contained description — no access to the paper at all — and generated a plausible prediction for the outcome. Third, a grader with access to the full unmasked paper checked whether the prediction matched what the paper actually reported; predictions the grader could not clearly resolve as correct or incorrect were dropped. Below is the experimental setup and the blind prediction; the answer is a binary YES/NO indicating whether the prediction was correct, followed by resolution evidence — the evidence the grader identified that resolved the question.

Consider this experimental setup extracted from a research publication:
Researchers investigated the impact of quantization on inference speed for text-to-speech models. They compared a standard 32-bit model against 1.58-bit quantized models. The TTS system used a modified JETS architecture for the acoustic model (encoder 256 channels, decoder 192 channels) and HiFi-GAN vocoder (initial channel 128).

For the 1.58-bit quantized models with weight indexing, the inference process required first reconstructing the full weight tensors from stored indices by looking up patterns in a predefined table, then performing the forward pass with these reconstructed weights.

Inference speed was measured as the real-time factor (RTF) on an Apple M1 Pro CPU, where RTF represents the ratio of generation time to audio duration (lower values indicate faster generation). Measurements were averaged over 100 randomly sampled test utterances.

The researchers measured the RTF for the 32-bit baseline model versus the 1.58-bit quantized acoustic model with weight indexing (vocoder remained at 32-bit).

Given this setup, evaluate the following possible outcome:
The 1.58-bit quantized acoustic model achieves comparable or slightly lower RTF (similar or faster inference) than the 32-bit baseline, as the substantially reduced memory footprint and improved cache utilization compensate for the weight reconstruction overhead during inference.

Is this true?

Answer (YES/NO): YES